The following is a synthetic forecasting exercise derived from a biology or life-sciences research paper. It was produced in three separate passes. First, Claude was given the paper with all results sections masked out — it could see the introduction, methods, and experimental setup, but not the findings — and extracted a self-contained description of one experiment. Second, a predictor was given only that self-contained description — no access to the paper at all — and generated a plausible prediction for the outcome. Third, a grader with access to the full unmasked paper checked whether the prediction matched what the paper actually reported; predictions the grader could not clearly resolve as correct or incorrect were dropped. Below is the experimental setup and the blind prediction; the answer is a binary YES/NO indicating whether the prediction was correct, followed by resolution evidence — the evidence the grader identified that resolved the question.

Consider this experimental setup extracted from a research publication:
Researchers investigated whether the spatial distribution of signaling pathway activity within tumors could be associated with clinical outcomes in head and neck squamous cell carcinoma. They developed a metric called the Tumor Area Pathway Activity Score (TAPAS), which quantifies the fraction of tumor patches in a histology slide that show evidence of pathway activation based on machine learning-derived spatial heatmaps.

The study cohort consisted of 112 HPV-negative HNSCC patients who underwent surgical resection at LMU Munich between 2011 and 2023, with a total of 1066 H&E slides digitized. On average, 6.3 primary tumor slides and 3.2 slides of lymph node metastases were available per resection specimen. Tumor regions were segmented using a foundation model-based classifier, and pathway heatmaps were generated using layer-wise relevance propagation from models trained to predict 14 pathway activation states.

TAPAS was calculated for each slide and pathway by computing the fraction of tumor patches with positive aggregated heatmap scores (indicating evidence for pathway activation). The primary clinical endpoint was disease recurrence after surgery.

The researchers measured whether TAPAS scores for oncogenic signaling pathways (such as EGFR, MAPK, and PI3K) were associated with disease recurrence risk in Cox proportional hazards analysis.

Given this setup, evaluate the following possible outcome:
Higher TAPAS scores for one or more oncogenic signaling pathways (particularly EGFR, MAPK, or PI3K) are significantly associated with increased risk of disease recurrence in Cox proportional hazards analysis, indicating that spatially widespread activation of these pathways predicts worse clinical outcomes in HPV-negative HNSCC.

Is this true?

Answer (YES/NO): NO